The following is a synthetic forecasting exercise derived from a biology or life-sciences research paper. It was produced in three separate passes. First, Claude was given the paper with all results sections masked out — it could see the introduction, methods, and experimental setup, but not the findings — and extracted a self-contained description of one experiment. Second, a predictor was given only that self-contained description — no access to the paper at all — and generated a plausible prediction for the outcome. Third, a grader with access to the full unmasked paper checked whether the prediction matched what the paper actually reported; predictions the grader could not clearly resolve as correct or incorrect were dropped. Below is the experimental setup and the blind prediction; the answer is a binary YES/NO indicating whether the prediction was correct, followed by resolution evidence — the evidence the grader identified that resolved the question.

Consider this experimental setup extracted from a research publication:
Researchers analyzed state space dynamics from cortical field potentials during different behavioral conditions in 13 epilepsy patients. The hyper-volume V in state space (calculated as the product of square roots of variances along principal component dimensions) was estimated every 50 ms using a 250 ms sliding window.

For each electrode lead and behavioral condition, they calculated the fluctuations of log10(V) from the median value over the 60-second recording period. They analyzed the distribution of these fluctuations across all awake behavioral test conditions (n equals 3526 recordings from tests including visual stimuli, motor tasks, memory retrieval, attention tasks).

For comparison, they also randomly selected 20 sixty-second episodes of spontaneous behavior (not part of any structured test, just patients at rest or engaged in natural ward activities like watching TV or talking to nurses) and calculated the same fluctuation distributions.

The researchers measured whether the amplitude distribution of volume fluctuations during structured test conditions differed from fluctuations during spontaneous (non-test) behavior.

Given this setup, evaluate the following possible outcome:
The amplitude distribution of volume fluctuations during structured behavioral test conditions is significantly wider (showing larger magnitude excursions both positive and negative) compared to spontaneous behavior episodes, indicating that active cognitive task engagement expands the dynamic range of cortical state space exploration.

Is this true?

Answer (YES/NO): NO